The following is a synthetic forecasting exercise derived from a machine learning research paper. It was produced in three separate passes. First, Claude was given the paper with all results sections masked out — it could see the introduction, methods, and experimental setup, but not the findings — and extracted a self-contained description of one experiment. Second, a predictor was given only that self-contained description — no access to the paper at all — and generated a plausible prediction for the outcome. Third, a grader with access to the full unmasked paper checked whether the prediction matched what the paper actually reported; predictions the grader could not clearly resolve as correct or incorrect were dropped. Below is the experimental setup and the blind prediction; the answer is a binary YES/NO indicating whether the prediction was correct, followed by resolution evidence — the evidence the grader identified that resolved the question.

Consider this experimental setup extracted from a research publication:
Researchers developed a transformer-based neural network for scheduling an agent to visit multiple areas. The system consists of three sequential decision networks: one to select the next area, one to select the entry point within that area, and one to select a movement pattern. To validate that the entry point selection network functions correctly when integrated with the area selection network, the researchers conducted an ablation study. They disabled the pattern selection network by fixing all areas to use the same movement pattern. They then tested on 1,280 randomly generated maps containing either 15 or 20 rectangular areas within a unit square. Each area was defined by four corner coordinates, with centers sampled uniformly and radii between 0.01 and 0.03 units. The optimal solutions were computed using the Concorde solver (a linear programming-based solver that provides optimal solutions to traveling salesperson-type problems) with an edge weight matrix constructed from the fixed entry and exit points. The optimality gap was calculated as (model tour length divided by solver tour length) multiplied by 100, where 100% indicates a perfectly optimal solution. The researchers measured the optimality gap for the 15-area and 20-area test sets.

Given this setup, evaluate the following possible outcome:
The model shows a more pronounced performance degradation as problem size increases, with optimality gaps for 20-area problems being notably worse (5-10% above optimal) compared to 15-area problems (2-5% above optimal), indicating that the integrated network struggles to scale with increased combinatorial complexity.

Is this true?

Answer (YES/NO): NO